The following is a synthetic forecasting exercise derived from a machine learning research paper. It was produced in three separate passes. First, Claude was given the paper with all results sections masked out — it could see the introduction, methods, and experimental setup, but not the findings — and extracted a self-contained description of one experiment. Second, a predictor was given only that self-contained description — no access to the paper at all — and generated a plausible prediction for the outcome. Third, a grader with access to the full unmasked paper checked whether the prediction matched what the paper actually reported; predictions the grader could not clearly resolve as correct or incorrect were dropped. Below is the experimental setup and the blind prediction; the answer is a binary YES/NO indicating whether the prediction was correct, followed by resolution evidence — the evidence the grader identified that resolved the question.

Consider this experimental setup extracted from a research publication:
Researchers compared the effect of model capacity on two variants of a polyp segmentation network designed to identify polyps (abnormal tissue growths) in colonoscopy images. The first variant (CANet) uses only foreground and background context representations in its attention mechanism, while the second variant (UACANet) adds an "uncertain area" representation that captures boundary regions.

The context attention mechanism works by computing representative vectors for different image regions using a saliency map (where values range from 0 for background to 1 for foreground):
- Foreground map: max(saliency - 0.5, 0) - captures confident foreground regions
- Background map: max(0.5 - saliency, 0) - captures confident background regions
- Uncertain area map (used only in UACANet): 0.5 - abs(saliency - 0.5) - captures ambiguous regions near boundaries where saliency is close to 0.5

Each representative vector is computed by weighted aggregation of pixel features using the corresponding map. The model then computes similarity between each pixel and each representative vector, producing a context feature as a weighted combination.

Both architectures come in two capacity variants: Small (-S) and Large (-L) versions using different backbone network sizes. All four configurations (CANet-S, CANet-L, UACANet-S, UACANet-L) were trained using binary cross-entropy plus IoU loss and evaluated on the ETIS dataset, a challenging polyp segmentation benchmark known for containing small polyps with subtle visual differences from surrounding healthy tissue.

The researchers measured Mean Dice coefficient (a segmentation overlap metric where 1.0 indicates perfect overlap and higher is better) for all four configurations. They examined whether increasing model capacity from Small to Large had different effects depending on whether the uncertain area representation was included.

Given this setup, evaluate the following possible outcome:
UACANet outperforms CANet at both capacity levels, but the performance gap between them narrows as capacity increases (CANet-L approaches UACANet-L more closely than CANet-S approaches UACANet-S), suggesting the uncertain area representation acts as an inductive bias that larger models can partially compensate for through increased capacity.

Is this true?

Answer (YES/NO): NO